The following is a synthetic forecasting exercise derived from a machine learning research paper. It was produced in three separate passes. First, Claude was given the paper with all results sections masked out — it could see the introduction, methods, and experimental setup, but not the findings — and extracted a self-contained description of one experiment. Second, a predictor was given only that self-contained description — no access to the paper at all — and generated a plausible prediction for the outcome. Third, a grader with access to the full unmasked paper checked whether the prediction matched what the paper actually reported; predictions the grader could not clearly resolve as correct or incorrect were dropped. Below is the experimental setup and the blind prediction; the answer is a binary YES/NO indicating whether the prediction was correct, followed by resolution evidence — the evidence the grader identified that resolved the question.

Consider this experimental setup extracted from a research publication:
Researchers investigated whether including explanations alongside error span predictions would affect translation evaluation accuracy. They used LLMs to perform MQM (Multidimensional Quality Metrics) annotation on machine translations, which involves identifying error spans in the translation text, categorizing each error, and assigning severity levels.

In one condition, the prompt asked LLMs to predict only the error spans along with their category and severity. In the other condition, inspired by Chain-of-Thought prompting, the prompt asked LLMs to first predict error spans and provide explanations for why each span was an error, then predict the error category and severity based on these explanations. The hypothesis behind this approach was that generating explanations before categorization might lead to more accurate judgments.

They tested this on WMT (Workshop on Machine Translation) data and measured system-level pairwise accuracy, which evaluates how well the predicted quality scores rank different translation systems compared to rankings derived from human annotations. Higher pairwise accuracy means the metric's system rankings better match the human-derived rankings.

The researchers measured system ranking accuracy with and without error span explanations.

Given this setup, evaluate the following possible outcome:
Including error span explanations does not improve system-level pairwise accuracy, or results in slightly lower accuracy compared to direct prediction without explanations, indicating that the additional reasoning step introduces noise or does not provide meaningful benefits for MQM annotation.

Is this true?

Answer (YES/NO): NO